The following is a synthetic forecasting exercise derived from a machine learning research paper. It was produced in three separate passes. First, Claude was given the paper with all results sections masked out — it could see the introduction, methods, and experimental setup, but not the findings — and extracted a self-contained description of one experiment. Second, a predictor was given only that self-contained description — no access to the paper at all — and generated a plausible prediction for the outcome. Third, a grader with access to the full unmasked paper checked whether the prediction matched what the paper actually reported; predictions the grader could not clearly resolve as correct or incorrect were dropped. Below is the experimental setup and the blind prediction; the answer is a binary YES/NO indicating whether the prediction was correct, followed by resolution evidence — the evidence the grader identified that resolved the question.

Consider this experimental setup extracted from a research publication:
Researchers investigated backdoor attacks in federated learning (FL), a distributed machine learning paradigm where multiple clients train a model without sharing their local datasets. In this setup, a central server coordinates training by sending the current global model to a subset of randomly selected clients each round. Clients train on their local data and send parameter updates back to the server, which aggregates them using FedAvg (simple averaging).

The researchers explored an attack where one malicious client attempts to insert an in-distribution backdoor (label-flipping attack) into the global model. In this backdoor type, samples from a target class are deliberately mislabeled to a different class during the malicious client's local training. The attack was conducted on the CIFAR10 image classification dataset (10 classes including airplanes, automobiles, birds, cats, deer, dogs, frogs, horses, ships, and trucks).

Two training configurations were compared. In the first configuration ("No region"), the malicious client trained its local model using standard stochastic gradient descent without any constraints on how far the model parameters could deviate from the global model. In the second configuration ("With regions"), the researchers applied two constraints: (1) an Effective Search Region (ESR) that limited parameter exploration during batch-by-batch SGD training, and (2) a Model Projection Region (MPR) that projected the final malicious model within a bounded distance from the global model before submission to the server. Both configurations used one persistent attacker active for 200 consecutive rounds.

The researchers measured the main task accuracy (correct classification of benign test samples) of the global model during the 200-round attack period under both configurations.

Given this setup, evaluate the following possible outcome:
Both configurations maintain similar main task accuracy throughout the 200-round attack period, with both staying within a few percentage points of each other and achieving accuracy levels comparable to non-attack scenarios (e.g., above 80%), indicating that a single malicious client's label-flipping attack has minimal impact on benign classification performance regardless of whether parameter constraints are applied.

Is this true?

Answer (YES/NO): NO